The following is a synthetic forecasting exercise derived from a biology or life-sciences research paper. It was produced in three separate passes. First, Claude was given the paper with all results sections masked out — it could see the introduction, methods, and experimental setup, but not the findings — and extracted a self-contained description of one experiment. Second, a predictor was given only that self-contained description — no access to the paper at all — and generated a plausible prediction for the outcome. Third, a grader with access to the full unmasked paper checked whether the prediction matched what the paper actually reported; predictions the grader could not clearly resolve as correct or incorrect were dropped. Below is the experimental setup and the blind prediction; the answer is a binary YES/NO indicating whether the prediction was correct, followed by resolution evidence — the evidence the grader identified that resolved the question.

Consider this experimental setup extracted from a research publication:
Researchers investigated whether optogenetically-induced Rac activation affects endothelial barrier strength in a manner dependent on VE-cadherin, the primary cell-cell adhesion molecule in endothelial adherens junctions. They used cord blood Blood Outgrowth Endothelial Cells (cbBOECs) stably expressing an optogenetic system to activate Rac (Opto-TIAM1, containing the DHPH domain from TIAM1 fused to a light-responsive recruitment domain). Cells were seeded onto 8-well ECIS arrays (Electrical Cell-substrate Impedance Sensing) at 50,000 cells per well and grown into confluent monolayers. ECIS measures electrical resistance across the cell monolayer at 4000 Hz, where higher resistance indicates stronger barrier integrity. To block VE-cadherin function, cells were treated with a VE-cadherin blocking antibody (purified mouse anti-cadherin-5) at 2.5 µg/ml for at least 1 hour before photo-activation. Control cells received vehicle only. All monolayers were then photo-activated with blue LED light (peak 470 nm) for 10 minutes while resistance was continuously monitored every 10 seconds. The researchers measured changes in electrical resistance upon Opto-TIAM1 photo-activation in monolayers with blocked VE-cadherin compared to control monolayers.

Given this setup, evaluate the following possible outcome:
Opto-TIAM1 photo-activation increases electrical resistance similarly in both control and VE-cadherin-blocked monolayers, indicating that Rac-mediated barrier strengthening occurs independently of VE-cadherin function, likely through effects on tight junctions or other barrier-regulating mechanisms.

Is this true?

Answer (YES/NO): YES